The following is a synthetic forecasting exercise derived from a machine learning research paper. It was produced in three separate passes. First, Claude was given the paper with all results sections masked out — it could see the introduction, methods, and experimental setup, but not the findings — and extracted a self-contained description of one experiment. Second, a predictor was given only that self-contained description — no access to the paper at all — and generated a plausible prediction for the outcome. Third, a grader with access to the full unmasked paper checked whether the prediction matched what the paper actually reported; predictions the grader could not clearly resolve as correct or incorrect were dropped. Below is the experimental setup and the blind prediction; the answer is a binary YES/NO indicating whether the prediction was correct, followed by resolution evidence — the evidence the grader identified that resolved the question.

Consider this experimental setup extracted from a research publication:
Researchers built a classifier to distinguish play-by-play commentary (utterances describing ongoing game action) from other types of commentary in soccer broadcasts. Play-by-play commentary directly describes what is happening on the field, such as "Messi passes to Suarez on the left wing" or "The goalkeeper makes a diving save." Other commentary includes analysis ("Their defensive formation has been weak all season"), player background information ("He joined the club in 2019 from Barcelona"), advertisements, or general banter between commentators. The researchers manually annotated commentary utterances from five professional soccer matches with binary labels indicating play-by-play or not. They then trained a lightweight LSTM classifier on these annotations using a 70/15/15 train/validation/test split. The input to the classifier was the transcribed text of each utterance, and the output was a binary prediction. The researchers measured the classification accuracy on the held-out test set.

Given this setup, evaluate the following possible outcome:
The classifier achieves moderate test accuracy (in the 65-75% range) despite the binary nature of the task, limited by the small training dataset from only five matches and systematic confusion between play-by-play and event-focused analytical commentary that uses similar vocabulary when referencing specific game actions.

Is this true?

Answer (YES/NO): NO